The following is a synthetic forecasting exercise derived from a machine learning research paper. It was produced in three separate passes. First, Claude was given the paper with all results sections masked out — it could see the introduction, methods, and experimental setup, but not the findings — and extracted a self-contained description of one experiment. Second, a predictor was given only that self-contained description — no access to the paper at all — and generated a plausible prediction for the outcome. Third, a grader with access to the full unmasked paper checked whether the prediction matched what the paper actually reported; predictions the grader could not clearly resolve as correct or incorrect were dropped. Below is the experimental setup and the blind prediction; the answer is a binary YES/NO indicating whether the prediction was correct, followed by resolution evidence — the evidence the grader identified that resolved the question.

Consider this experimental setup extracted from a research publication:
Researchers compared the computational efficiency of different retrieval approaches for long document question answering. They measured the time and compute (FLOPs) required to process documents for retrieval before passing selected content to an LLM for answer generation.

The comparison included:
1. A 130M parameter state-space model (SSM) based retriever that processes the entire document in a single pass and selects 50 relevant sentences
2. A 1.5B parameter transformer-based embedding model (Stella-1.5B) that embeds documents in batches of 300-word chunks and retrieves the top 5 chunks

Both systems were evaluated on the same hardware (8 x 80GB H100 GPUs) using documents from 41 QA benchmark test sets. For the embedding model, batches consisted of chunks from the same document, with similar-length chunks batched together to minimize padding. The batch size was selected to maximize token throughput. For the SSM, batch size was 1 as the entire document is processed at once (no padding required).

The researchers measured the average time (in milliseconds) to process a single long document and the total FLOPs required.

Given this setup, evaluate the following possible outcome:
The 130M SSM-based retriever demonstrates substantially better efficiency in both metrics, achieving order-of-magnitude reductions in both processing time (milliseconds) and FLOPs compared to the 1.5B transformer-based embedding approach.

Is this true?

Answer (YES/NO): NO